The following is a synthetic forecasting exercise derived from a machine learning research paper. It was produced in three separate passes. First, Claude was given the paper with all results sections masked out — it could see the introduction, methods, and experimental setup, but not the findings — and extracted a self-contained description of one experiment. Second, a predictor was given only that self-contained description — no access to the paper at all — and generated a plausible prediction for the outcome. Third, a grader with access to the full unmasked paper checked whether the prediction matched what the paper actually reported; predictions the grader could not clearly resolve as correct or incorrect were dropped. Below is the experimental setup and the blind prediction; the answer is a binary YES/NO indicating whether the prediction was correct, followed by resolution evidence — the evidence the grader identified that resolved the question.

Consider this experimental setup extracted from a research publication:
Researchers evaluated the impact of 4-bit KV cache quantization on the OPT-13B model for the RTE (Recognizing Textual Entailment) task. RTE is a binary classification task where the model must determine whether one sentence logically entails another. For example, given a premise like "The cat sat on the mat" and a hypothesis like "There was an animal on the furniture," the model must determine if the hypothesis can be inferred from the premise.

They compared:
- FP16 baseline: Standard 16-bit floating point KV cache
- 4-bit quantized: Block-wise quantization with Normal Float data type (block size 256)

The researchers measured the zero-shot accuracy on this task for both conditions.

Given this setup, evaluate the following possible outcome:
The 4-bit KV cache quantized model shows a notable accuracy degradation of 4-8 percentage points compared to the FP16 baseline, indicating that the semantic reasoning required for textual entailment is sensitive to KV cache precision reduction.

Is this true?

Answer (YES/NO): NO